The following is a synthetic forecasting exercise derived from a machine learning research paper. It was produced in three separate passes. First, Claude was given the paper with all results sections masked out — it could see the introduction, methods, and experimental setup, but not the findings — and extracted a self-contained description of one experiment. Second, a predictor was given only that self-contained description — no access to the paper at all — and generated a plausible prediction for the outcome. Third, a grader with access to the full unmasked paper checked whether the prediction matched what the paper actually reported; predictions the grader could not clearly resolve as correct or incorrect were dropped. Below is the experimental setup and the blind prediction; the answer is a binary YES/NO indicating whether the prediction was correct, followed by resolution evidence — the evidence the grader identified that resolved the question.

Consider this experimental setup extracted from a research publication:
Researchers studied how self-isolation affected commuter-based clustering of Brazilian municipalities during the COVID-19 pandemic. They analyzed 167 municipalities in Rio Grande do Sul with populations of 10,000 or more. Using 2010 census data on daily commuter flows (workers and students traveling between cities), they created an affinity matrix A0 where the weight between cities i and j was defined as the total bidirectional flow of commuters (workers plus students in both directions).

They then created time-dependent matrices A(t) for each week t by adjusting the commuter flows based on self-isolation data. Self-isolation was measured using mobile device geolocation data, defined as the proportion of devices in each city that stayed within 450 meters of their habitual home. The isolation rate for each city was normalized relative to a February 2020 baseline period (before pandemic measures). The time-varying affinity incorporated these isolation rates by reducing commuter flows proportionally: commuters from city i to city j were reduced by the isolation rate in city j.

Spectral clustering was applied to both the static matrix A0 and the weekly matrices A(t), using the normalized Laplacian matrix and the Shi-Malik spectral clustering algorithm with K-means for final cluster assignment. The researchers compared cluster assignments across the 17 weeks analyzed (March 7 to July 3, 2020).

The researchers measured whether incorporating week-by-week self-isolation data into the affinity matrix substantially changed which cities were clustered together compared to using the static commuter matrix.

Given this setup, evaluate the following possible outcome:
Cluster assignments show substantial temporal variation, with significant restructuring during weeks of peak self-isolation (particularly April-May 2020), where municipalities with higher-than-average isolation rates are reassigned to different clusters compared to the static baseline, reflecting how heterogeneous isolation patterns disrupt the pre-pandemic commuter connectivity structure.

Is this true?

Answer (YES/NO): NO